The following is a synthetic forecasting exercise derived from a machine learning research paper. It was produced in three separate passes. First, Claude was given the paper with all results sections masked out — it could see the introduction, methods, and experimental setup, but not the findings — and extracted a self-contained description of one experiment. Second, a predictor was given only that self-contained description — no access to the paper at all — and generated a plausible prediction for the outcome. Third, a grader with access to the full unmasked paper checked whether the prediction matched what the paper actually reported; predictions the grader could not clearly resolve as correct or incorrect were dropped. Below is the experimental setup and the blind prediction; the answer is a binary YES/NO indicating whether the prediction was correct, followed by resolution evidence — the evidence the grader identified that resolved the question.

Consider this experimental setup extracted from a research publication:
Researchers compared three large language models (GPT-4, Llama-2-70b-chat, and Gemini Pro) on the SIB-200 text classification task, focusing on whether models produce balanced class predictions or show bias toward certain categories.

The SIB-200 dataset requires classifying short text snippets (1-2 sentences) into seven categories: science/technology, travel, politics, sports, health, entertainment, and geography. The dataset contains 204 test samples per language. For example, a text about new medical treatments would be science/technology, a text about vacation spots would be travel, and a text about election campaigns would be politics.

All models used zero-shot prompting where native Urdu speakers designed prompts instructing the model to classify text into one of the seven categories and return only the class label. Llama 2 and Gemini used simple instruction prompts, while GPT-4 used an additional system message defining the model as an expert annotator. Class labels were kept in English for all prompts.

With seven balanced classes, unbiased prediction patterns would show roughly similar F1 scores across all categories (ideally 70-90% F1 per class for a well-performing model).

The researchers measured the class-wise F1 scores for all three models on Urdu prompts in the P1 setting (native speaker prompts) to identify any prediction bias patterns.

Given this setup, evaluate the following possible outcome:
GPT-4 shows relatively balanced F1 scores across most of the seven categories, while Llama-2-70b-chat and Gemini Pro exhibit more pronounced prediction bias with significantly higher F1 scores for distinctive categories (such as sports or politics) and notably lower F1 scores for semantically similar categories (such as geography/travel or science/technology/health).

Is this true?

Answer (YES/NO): NO